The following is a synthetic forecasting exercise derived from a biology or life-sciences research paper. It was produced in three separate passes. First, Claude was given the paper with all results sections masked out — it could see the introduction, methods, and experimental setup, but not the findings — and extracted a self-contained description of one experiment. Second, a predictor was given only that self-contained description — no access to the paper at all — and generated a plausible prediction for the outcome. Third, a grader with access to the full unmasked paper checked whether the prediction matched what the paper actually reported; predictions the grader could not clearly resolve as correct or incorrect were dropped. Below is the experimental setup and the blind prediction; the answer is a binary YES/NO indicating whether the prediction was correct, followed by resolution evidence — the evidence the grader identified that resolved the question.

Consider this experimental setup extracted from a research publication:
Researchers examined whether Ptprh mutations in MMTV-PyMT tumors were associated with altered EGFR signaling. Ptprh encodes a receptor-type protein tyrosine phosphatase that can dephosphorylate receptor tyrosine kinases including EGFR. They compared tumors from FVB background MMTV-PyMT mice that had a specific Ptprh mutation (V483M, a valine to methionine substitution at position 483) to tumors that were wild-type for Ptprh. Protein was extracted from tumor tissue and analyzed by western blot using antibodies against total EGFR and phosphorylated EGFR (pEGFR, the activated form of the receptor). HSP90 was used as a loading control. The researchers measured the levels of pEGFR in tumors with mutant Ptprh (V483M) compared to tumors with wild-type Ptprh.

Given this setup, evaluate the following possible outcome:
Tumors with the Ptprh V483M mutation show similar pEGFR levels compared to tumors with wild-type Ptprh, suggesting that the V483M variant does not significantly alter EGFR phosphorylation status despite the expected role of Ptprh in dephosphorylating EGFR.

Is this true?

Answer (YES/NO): NO